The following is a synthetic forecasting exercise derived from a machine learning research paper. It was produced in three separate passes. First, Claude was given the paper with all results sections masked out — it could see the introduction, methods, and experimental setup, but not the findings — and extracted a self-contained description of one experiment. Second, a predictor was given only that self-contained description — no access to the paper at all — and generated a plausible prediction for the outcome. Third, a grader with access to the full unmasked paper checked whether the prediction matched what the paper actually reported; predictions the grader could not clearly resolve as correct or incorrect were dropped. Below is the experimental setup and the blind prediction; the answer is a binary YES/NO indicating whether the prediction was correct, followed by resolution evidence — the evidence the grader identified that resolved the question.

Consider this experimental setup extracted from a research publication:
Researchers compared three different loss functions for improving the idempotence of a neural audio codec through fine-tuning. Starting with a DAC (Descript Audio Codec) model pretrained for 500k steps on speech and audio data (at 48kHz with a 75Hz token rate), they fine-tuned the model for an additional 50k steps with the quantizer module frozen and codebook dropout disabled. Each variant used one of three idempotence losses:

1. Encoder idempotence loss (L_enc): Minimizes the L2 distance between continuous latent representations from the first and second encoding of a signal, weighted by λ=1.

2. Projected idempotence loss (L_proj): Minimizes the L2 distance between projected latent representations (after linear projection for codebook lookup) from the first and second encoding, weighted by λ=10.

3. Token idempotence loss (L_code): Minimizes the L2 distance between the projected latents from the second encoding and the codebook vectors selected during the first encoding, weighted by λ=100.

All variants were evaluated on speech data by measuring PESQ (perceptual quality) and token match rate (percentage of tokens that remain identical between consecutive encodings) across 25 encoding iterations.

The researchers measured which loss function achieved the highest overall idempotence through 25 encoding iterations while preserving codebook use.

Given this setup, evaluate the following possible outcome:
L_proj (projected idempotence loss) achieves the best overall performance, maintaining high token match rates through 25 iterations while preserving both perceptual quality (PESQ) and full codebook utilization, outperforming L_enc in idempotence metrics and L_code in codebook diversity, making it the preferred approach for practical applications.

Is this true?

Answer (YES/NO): NO